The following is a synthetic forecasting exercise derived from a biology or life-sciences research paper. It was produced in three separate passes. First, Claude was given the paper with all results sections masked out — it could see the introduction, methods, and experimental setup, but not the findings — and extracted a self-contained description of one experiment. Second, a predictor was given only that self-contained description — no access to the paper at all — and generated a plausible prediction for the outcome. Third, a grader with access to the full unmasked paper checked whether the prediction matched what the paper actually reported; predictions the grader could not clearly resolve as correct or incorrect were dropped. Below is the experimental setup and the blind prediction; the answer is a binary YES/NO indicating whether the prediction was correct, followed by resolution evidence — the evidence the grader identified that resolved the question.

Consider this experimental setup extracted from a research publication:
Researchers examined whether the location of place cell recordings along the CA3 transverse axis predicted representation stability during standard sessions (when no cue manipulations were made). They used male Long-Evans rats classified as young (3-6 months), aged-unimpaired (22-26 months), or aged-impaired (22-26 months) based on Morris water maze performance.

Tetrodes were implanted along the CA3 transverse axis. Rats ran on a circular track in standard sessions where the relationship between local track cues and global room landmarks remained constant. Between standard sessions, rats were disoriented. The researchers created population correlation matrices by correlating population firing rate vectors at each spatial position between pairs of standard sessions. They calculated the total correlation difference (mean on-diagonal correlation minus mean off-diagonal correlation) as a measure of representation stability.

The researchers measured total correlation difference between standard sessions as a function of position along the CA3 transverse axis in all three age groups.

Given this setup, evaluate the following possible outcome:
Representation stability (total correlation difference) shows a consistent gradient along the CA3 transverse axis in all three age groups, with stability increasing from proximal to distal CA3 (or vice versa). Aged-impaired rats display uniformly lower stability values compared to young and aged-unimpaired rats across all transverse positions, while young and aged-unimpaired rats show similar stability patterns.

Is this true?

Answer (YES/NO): NO